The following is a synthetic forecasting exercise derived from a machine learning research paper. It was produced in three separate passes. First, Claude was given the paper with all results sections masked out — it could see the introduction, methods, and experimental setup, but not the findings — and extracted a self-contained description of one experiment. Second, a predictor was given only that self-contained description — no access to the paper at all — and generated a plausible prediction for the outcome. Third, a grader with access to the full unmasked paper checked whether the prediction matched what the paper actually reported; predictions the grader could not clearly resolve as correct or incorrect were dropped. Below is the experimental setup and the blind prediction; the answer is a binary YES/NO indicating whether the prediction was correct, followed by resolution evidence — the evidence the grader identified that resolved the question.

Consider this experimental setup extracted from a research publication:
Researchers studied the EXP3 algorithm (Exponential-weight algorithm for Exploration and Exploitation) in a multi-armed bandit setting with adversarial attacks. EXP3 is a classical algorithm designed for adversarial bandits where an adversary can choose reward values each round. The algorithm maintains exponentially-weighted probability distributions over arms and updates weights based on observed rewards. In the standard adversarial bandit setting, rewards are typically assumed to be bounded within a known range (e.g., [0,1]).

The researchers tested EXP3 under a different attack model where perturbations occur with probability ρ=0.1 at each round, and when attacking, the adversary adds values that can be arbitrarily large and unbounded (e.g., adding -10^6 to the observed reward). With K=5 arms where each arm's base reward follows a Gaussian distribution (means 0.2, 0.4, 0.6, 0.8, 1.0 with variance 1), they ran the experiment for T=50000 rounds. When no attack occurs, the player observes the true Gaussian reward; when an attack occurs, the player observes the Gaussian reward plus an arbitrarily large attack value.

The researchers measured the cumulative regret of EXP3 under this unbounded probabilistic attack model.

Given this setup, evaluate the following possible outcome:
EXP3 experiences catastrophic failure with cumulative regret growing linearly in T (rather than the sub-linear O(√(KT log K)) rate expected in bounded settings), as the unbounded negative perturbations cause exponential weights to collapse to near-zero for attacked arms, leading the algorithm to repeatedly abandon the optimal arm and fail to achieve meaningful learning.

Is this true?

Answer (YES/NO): YES